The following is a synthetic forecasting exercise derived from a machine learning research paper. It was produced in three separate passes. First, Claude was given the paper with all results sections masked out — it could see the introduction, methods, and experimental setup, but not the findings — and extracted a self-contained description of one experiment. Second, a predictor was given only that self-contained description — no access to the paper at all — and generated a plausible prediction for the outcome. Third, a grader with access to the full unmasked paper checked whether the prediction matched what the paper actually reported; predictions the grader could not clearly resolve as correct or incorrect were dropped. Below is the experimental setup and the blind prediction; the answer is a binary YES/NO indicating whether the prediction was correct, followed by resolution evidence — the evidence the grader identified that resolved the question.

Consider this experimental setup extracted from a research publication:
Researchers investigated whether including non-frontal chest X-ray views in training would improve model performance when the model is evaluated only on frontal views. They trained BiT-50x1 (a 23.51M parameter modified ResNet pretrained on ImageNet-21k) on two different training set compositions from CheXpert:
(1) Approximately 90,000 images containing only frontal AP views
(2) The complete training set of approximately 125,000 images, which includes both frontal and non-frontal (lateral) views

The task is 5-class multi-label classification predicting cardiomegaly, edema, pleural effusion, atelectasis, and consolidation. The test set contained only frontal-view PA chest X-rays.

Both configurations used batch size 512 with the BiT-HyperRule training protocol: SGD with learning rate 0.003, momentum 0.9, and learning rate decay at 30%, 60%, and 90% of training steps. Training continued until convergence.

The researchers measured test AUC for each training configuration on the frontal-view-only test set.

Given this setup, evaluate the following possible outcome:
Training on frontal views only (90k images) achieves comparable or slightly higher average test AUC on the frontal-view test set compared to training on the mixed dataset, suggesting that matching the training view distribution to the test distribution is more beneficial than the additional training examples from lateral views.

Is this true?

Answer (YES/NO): YES